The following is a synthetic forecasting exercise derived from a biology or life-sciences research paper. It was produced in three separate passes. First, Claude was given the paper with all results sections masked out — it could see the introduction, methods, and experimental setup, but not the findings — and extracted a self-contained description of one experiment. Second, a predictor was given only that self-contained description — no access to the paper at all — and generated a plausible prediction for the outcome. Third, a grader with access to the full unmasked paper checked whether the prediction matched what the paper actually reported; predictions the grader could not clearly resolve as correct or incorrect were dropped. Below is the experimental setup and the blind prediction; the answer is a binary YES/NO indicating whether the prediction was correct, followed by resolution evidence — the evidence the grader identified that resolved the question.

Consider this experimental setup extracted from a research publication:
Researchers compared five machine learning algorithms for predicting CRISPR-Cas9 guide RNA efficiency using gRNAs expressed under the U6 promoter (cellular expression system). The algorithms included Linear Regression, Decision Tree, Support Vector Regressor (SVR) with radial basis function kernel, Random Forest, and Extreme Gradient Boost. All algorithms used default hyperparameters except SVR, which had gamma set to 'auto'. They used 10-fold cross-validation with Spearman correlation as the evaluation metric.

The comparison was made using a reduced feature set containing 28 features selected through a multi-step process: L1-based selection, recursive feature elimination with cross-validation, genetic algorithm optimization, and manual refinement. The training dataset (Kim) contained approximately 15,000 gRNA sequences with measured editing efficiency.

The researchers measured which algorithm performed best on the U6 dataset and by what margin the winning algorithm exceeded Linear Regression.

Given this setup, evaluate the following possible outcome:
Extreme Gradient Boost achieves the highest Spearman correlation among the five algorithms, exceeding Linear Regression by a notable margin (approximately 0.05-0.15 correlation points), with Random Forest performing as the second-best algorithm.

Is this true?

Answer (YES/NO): NO